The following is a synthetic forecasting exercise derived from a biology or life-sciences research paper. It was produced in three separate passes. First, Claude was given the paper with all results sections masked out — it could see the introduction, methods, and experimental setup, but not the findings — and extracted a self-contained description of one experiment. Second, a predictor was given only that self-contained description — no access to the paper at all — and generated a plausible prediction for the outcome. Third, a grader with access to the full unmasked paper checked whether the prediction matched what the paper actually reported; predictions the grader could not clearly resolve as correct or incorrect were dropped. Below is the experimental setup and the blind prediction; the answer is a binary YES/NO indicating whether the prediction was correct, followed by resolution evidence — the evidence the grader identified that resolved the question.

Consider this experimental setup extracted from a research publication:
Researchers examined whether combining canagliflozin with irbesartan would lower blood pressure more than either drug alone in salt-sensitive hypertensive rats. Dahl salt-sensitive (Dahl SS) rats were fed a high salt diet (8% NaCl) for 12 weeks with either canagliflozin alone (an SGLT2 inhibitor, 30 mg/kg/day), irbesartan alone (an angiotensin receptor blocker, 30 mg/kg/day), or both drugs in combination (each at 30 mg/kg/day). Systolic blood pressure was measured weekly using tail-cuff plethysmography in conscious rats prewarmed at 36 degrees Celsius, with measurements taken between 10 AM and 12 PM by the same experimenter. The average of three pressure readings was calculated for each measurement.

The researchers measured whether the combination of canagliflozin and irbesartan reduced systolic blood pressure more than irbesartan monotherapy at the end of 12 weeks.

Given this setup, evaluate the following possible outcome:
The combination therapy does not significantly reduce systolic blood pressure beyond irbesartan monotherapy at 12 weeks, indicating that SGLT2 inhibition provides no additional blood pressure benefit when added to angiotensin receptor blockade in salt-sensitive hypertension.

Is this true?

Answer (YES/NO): YES